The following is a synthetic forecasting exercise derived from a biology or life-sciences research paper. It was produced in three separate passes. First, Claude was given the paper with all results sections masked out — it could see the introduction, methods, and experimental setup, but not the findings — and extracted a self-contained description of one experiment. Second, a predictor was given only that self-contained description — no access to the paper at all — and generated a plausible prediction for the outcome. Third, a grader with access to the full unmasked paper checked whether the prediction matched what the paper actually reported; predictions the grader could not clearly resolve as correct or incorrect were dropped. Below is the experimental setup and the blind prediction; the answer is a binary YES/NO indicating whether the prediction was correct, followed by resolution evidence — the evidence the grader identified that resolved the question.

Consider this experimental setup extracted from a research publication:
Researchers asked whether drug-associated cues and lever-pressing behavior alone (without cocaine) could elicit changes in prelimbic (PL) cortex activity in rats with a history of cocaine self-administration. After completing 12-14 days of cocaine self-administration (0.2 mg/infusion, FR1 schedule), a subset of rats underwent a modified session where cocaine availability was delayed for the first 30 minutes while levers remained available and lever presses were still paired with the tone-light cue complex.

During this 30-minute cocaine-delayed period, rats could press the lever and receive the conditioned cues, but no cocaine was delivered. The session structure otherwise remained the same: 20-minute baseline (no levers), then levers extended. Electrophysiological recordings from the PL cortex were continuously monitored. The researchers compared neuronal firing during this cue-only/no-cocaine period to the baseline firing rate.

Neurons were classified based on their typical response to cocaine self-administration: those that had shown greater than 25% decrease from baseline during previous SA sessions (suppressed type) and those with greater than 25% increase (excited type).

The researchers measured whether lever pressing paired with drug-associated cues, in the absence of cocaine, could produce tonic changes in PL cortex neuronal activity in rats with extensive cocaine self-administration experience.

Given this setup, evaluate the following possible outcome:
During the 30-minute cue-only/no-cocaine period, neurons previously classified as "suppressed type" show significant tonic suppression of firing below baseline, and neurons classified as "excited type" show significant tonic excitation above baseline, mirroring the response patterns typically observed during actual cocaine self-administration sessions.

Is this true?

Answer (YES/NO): NO